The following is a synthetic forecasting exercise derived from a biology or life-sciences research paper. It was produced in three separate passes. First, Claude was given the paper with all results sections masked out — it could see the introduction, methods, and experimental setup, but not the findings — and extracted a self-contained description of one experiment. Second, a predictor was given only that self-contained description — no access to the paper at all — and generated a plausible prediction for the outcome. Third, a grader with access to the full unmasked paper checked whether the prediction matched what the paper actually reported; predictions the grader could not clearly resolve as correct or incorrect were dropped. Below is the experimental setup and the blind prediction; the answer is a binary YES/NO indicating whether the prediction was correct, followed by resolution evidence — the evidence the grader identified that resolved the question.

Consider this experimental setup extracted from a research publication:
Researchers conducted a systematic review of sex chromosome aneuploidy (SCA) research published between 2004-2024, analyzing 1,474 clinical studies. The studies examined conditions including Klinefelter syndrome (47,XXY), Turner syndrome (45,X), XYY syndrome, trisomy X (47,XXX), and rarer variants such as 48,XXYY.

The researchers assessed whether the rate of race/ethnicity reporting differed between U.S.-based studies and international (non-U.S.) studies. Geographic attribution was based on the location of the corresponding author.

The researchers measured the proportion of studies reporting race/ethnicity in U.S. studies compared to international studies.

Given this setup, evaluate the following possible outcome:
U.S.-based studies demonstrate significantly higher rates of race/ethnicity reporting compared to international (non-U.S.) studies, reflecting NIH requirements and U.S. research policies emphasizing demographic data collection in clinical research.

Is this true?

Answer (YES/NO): YES